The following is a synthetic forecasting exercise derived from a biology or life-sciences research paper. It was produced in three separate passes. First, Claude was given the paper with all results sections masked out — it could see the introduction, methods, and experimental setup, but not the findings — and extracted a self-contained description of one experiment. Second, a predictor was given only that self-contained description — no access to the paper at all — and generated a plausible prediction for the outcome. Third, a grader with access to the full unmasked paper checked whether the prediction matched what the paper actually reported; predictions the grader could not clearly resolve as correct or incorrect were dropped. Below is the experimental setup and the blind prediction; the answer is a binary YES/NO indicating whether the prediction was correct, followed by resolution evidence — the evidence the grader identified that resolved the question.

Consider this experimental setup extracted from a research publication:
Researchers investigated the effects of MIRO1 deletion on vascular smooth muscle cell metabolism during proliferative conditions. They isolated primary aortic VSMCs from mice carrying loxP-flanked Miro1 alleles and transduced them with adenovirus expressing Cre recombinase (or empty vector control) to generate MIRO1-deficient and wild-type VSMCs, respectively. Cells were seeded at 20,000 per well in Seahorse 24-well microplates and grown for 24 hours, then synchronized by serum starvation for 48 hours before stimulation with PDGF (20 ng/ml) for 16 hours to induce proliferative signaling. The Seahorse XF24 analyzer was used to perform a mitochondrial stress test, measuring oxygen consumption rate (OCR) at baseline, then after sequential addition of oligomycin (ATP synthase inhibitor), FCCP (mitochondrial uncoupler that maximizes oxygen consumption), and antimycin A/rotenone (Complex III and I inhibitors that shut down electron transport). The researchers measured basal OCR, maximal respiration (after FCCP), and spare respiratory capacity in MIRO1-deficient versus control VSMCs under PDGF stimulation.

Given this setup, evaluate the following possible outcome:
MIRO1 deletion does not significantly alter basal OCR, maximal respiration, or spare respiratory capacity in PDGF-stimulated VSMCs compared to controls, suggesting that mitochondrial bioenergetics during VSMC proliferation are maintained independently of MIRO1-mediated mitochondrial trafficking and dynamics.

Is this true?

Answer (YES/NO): NO